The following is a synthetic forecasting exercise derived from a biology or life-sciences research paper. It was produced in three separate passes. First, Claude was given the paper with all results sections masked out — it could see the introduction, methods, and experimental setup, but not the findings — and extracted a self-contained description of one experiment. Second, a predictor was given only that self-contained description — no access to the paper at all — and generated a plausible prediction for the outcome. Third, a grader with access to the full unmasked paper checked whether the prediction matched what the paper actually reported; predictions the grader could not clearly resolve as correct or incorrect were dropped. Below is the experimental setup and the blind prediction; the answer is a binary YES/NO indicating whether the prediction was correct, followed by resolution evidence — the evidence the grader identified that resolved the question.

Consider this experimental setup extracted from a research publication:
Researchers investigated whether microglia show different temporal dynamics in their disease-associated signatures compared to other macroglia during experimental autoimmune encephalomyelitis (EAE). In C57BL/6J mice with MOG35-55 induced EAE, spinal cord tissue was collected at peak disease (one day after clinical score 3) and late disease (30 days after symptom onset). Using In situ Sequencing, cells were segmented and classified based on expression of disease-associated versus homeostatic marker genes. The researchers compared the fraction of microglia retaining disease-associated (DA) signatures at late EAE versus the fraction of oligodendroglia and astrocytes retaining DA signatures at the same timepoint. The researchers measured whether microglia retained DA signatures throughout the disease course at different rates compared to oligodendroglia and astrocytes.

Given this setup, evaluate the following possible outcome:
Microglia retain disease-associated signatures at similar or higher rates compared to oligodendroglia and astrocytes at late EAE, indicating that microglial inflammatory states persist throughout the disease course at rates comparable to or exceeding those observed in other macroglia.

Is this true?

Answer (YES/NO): YES